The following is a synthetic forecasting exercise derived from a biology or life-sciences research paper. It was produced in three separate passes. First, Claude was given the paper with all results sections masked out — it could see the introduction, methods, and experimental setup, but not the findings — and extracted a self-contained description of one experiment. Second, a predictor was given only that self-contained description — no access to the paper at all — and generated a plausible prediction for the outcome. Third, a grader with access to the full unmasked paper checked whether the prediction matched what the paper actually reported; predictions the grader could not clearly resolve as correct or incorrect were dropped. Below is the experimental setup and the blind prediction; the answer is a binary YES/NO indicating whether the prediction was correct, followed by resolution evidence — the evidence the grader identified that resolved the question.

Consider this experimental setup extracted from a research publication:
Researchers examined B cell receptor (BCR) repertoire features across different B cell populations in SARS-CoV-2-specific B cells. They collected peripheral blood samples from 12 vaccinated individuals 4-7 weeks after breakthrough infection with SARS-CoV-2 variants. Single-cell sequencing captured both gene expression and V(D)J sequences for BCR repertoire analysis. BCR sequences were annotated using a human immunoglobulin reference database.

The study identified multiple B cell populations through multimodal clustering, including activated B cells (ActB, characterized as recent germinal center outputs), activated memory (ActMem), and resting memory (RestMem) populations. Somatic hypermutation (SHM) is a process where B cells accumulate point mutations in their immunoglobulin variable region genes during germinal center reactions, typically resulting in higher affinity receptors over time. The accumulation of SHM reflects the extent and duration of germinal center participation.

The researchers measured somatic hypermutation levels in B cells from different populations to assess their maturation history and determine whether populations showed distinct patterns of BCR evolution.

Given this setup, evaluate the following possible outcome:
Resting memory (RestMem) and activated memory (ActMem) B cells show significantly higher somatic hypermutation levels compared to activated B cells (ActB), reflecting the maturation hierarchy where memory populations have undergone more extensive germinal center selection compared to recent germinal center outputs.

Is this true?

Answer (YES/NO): NO